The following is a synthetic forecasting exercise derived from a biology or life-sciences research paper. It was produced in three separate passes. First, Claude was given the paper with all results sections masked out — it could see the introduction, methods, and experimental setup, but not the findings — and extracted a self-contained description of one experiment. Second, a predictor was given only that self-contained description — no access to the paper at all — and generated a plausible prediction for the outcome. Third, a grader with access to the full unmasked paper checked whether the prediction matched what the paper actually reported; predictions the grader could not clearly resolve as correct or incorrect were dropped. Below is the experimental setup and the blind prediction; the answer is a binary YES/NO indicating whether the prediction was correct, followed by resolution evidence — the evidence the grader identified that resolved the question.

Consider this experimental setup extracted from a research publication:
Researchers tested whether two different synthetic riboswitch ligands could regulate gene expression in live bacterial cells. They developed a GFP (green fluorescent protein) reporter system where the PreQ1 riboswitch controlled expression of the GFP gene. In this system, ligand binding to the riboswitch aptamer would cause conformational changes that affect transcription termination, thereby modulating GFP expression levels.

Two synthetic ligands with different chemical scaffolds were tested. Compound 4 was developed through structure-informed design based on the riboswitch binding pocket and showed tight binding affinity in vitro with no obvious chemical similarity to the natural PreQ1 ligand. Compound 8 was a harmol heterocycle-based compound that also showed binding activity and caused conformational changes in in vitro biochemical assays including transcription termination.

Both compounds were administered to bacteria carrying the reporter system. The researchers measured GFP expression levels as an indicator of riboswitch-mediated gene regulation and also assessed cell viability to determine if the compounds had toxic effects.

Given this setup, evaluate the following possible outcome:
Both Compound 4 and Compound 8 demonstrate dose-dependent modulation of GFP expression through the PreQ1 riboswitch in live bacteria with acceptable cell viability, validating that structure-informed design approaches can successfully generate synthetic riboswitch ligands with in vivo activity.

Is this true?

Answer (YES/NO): NO